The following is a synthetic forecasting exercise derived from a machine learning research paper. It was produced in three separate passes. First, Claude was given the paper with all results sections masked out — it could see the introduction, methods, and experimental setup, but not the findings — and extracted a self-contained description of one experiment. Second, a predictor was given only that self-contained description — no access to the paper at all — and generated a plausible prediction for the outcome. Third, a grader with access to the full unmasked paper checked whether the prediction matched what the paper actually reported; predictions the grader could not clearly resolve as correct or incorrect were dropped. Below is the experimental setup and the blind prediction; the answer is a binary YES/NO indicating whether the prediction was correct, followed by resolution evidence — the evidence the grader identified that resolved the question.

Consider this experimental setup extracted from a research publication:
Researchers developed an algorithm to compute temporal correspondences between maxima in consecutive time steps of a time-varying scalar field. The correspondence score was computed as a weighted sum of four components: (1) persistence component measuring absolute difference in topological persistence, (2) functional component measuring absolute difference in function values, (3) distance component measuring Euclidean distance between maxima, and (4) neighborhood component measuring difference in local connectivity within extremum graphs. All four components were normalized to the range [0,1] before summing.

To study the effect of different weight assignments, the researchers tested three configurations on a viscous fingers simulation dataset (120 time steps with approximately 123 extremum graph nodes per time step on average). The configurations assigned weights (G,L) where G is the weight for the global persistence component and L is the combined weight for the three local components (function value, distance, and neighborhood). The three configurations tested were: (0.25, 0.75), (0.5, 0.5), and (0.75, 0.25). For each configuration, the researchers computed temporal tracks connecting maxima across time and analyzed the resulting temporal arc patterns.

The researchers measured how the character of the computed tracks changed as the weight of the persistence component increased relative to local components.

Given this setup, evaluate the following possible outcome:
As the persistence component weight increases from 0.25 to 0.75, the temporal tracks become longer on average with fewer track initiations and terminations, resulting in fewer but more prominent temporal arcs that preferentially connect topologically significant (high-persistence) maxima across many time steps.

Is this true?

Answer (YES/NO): NO